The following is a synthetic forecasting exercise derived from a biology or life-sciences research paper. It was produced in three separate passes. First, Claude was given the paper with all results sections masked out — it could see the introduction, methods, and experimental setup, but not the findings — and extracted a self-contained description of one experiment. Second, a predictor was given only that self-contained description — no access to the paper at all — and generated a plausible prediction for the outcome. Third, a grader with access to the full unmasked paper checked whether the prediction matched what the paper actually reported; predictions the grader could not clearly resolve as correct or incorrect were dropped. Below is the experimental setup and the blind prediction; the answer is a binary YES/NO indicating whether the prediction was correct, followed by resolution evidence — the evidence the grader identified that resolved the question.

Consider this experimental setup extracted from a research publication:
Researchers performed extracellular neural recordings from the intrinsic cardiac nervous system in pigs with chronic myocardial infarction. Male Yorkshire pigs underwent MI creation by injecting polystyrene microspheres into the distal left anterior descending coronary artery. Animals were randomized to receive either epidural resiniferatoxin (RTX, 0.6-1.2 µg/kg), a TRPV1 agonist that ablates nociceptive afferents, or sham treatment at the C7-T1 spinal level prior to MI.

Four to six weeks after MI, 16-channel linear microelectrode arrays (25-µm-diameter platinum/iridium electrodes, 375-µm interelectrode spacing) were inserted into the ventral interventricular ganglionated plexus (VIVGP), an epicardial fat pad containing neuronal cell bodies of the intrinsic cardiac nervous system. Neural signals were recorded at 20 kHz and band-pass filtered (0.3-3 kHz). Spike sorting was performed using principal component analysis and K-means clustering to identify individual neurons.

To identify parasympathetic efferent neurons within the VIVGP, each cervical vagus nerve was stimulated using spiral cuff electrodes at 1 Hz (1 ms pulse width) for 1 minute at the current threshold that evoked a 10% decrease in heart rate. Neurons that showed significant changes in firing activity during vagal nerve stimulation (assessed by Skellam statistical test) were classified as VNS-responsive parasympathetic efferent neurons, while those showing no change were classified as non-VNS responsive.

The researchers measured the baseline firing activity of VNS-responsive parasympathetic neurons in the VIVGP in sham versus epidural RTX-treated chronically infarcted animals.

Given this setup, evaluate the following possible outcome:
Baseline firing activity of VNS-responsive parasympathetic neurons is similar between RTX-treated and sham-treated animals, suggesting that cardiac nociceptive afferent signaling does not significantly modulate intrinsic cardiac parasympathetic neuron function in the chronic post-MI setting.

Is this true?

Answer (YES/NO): NO